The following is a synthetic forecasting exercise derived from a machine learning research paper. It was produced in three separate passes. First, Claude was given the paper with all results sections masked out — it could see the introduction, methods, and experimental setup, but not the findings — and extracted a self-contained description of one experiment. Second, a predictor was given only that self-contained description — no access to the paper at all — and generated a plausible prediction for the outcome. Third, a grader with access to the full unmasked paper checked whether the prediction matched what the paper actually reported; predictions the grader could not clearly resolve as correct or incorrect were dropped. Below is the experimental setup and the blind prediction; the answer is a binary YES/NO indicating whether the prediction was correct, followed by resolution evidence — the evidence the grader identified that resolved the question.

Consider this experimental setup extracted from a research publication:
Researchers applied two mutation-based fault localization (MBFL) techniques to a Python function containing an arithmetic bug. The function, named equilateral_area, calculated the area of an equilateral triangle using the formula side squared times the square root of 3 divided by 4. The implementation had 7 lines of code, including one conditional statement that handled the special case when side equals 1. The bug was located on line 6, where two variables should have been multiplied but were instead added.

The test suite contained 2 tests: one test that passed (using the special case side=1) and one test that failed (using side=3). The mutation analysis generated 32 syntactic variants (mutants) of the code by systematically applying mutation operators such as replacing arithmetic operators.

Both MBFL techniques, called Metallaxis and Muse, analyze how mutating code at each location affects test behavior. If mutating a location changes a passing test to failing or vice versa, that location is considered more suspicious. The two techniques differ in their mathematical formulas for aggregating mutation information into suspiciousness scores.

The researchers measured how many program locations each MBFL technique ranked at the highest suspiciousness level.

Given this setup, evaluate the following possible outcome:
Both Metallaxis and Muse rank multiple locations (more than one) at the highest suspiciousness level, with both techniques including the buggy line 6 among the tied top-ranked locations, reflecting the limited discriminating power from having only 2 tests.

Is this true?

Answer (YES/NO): NO